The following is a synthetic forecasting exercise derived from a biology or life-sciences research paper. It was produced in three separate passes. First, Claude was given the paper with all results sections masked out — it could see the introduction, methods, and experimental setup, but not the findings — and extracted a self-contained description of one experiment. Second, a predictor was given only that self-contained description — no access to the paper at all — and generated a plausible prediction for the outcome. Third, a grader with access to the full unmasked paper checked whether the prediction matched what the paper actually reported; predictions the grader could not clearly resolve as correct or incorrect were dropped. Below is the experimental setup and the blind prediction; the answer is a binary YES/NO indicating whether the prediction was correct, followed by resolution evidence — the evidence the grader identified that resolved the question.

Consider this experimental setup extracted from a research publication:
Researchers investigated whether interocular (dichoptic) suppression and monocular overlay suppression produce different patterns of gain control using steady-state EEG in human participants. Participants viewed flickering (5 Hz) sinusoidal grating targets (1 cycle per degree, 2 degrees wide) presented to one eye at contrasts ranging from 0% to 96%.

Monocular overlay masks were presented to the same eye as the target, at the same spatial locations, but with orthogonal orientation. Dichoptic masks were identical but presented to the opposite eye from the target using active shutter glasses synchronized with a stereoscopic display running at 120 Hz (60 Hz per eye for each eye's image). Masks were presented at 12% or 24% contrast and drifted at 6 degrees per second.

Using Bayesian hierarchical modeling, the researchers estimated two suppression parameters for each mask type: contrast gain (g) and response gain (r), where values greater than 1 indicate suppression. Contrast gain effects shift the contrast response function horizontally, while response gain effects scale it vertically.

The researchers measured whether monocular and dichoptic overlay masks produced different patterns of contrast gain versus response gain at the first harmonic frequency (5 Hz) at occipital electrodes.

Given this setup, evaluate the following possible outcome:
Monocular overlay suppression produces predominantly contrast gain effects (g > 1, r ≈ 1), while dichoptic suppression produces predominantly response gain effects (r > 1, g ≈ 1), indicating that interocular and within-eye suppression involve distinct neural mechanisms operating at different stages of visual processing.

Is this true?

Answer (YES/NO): NO